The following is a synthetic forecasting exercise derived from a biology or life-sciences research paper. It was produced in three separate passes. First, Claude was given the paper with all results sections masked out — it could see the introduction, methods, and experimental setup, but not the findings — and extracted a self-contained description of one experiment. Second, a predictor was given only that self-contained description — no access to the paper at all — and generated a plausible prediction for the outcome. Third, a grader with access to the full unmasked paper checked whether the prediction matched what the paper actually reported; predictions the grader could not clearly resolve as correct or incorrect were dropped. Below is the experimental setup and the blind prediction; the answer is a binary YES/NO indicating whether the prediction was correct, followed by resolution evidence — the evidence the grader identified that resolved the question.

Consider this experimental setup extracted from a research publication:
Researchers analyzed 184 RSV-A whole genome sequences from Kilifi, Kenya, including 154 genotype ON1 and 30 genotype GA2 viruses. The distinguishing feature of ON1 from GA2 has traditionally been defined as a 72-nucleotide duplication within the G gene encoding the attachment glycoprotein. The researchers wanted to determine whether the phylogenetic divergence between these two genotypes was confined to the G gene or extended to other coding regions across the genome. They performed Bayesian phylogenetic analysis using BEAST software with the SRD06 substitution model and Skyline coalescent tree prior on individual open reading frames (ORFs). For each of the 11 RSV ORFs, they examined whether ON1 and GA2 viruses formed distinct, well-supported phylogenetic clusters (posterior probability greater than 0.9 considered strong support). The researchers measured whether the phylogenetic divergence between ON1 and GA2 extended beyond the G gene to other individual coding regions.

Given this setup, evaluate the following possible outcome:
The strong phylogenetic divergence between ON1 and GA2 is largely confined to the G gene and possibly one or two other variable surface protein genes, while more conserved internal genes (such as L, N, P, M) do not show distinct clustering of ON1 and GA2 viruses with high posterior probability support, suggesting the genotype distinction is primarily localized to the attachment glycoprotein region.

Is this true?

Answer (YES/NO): NO